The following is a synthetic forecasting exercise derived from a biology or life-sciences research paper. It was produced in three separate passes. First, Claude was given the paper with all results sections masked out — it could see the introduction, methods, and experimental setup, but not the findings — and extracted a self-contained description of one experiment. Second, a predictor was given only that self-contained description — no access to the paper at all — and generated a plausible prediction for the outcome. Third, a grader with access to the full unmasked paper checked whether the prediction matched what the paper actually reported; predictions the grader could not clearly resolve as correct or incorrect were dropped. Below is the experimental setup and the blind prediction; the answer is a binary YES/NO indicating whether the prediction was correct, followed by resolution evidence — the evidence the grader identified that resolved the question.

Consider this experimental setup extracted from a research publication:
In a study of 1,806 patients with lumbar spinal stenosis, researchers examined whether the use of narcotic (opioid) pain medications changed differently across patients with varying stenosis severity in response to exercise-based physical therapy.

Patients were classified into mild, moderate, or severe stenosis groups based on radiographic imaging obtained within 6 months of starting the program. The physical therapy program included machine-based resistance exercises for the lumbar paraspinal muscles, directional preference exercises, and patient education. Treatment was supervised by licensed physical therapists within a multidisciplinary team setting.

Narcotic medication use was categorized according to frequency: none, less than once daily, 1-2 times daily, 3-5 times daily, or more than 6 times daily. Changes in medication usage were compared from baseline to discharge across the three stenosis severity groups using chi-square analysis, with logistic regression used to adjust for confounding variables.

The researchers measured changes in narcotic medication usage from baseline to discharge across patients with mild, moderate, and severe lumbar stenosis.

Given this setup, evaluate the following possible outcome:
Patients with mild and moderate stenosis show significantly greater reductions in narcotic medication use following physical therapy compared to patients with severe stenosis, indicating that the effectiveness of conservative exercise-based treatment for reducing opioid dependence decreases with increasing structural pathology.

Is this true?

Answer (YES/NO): NO